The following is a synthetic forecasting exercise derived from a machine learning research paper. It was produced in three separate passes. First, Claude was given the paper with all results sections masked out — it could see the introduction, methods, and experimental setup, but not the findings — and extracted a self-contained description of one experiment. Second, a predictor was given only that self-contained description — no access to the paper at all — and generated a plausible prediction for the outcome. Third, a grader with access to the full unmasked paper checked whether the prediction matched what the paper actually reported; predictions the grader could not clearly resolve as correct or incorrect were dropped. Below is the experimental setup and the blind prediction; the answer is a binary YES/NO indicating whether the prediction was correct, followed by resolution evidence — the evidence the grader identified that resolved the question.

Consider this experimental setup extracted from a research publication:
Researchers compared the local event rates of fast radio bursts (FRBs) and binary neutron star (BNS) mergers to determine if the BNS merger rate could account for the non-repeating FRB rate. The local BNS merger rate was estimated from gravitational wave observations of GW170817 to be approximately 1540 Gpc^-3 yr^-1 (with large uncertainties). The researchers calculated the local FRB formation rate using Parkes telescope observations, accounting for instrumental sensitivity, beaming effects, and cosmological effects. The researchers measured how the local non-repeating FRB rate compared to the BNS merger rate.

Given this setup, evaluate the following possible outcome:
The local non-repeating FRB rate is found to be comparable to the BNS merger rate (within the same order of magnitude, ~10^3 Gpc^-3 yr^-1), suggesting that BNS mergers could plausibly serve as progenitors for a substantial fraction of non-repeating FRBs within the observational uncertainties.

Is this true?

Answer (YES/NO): NO